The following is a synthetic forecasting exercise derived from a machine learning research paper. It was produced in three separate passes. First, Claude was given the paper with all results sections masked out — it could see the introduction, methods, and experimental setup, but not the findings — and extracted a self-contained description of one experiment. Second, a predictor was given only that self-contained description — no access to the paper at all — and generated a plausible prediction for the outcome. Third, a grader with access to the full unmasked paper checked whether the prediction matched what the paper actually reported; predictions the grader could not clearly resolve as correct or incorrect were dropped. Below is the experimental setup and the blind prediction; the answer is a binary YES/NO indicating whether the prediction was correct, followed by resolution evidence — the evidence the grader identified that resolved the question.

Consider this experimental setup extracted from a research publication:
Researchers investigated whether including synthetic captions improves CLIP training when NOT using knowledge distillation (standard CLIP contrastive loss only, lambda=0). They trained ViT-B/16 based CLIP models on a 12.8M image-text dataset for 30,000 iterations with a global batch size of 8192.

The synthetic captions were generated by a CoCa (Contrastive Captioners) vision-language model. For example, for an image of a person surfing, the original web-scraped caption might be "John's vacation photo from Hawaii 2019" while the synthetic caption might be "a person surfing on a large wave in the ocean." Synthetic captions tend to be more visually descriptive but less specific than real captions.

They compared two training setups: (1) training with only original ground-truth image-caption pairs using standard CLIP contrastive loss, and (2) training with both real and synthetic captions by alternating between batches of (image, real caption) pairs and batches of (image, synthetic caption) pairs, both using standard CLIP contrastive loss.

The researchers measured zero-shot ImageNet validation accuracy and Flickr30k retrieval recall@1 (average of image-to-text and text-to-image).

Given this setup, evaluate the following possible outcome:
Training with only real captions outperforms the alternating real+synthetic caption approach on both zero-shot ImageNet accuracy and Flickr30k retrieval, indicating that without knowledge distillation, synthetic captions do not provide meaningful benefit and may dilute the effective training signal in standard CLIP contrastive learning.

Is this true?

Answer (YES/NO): NO